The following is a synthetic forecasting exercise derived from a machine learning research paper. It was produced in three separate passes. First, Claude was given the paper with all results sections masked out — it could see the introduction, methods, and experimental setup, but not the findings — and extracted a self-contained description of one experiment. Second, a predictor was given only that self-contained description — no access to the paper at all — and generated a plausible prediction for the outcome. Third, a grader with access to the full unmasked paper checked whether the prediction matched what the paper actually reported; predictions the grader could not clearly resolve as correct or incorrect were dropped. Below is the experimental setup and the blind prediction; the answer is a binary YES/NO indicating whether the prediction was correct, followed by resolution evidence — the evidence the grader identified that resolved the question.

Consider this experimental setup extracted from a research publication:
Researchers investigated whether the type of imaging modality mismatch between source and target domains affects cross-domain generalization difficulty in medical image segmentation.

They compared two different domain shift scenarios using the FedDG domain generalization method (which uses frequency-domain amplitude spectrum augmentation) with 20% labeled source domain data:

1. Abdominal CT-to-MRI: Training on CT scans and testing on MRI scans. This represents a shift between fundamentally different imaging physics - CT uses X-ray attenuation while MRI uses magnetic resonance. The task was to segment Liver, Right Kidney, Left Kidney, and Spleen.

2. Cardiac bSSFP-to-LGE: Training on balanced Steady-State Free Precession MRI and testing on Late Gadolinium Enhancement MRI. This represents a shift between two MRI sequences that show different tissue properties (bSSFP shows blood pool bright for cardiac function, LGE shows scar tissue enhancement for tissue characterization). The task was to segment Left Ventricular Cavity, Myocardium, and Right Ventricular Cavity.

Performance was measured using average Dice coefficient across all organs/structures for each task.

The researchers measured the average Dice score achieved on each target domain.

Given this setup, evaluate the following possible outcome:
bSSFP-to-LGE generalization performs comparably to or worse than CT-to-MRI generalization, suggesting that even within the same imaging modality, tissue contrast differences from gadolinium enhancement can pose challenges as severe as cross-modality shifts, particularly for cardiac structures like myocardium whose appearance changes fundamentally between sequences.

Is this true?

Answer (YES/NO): NO